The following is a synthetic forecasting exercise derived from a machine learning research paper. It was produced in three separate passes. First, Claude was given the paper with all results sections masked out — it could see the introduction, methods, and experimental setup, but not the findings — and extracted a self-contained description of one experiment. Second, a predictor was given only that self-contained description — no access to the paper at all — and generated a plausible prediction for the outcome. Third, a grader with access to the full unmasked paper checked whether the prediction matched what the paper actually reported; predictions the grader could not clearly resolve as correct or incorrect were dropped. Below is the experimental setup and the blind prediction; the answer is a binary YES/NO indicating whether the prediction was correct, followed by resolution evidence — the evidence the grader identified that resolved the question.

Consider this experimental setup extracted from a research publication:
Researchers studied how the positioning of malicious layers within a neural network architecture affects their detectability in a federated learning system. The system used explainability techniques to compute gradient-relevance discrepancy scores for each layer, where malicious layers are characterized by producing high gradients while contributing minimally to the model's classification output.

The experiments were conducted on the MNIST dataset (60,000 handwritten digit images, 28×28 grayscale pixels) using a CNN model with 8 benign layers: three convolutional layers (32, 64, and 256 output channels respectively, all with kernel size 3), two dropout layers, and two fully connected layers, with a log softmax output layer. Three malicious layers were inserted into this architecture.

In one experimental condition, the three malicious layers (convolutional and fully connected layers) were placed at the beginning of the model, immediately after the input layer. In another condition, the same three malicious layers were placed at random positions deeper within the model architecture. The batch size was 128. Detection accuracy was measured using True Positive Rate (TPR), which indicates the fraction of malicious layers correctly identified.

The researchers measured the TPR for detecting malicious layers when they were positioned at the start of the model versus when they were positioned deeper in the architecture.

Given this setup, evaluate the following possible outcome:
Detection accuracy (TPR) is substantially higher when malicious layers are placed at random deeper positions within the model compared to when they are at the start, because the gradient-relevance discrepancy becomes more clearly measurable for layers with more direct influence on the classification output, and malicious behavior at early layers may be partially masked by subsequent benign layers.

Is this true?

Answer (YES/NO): NO